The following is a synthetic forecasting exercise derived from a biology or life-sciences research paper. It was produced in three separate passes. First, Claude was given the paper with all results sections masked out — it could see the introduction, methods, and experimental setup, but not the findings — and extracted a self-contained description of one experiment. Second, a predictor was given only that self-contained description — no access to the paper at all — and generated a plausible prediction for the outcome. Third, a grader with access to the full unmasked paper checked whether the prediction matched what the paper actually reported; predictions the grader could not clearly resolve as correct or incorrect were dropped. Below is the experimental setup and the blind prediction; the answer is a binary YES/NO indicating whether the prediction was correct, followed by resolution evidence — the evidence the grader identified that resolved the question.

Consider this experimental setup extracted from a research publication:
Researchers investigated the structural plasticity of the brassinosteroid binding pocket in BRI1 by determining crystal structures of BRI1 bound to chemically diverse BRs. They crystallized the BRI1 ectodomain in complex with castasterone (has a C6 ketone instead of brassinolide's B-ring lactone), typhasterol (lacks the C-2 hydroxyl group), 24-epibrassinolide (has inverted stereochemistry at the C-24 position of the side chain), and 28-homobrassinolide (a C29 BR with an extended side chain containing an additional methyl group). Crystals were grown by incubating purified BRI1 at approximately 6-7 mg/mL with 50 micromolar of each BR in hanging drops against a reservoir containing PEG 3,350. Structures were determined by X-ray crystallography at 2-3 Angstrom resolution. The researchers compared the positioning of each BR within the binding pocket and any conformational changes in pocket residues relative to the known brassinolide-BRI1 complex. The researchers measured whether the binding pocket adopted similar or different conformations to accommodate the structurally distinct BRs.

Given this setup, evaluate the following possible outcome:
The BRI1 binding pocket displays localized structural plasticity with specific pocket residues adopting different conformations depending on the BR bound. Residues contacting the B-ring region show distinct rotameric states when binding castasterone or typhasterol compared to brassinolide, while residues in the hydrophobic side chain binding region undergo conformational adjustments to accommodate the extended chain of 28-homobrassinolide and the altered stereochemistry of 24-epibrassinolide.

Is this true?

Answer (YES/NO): NO